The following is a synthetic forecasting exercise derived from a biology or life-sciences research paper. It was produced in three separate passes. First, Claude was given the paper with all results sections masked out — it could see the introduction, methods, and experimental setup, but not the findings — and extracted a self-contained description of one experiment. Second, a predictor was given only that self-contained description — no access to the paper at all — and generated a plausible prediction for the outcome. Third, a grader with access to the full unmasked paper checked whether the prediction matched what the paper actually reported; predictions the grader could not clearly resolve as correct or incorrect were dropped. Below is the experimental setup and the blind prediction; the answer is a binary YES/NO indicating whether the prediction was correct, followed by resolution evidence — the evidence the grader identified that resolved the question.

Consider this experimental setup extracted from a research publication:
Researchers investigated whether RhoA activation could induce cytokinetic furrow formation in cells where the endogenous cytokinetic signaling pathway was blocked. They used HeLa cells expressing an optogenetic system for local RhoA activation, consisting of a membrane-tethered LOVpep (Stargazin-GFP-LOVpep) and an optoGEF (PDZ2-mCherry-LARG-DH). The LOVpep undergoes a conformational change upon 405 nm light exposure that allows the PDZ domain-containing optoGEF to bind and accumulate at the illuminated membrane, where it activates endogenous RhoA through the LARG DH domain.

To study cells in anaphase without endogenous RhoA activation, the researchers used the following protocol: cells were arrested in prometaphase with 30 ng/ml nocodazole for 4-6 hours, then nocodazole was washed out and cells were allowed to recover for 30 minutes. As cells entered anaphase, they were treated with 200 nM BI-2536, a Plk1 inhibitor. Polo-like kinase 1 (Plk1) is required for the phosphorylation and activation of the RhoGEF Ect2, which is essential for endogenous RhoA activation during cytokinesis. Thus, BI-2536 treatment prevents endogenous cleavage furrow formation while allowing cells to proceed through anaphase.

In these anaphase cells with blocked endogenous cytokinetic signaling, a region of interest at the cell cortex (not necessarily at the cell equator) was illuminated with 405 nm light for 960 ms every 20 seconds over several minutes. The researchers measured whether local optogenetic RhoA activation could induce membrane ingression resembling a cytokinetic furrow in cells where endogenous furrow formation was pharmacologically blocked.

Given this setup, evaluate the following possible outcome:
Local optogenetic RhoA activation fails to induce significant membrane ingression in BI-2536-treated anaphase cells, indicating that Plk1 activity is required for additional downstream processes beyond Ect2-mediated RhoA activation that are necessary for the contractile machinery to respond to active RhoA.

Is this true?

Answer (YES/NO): NO